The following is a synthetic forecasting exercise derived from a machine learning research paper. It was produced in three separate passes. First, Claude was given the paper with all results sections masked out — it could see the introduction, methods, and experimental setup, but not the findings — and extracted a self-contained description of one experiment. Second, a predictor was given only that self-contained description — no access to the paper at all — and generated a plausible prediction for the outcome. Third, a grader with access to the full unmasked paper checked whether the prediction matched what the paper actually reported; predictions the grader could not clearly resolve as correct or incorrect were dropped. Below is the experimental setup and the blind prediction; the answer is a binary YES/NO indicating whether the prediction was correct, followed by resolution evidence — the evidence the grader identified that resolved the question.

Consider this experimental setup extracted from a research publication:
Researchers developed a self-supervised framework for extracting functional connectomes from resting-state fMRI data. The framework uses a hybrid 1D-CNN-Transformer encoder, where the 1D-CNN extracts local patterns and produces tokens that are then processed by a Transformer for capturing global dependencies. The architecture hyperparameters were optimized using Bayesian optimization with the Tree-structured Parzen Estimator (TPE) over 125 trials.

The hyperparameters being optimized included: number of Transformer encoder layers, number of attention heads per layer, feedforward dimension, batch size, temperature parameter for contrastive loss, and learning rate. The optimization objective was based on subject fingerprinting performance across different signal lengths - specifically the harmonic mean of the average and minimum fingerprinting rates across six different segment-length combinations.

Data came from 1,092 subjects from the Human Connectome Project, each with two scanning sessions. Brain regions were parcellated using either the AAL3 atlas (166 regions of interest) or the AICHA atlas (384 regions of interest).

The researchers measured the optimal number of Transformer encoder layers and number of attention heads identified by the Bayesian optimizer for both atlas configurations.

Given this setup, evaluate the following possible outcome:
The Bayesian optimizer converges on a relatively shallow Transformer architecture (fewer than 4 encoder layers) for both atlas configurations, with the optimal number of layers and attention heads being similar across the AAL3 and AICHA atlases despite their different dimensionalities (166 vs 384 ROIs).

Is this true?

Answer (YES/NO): NO